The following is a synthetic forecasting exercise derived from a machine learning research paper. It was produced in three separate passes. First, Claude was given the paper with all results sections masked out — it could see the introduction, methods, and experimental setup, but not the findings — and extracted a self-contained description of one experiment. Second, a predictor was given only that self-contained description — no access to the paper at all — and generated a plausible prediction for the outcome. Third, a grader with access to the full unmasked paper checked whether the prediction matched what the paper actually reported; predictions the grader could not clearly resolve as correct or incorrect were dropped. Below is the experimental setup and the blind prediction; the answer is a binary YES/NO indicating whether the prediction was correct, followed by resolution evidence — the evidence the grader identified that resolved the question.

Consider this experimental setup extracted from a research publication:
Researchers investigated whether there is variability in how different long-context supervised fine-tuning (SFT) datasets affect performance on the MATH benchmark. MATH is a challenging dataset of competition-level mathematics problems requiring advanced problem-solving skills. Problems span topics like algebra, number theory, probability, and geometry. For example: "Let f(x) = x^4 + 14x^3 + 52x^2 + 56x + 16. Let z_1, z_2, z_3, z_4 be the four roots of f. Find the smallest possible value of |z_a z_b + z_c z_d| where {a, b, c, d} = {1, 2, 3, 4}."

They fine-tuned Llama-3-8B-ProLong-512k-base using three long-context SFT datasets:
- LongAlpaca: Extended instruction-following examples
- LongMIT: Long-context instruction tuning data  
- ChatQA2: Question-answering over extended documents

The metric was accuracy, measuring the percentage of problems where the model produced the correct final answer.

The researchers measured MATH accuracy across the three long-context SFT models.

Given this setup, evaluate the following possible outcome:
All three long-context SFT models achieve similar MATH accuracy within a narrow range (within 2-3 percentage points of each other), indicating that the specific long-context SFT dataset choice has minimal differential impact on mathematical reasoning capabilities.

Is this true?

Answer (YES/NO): YES